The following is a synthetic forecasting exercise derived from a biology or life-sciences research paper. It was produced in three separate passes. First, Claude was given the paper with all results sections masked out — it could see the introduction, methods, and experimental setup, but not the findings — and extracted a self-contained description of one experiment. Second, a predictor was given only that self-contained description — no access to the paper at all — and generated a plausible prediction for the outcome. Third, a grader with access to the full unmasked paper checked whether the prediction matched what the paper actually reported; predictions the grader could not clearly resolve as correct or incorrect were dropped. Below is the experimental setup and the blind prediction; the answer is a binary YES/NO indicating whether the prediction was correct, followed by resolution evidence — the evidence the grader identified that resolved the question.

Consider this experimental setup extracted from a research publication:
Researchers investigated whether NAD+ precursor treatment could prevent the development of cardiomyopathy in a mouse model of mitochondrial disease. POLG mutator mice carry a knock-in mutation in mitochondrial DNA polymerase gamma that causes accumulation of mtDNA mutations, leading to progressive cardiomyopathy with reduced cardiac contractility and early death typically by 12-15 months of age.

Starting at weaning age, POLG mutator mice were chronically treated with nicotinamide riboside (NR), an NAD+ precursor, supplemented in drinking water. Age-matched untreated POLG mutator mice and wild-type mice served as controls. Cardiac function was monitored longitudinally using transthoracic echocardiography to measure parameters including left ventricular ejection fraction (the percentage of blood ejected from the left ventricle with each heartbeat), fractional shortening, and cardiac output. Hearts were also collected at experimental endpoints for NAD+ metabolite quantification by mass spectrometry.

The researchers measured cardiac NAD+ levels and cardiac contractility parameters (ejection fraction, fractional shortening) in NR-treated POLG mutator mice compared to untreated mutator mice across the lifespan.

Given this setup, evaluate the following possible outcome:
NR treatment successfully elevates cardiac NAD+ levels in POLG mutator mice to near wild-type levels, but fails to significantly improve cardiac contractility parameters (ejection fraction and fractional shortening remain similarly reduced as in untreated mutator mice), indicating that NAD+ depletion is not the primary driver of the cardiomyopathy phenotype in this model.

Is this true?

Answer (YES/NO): NO